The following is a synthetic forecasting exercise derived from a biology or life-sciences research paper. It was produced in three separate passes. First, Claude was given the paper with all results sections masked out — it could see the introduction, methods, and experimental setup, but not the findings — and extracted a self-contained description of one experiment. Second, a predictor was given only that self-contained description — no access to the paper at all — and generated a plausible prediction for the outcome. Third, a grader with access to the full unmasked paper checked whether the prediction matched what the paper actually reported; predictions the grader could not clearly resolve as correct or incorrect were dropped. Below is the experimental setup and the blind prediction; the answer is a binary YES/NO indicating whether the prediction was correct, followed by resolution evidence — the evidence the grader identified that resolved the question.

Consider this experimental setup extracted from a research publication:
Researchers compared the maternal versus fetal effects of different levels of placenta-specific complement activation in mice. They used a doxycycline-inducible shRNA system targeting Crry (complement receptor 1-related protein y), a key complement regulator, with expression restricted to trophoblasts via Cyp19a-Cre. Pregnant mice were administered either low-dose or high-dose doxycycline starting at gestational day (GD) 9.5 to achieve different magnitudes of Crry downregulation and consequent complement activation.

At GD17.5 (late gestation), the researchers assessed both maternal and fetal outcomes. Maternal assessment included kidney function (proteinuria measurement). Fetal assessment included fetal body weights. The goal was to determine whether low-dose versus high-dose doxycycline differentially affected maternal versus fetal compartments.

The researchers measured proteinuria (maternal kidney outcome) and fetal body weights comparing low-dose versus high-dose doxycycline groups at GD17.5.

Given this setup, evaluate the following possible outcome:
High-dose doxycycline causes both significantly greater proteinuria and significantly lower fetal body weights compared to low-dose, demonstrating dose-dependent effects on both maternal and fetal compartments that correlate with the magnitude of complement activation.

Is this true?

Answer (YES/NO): NO